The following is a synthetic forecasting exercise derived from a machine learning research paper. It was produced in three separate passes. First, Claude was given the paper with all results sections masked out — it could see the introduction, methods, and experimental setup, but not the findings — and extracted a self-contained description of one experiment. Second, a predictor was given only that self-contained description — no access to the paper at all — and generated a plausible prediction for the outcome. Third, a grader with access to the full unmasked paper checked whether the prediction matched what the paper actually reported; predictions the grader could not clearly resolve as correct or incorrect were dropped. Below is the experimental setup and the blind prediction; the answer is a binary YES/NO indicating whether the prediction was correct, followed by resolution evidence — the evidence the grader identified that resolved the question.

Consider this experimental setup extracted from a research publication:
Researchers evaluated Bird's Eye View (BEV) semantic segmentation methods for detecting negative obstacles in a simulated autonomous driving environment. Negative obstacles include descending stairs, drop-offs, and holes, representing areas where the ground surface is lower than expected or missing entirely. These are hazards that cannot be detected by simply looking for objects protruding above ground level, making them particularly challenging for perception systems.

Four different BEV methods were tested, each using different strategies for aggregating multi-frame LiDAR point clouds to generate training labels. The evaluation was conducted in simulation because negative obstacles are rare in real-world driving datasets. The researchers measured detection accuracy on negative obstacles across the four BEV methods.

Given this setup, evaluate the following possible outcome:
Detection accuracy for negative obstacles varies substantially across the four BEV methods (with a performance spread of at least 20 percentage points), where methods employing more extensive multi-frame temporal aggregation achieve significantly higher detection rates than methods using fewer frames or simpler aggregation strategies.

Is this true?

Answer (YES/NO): NO